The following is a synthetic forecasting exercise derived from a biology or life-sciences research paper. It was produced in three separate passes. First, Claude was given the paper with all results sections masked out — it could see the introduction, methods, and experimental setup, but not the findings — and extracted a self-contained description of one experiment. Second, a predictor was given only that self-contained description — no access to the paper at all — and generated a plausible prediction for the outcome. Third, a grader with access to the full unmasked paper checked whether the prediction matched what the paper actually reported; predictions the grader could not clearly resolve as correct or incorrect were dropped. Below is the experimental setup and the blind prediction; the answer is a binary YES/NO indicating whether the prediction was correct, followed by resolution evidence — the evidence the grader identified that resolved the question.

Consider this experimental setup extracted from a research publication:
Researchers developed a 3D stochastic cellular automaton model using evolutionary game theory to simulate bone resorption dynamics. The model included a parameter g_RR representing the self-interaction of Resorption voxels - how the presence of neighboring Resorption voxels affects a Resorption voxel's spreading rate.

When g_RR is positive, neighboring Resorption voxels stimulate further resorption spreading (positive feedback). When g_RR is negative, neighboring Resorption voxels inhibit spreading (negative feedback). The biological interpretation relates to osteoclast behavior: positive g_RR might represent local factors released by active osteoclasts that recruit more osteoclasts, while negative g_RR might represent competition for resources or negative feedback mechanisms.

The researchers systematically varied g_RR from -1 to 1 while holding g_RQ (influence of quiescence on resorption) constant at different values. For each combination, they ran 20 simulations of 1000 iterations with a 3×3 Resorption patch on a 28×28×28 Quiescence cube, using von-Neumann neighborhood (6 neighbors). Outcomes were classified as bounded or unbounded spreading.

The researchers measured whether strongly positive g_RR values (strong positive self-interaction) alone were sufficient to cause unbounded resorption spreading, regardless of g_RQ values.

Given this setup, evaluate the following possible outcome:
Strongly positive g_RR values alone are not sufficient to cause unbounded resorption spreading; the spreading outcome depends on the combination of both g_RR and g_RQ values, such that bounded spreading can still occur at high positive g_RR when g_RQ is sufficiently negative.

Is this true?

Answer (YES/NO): YES